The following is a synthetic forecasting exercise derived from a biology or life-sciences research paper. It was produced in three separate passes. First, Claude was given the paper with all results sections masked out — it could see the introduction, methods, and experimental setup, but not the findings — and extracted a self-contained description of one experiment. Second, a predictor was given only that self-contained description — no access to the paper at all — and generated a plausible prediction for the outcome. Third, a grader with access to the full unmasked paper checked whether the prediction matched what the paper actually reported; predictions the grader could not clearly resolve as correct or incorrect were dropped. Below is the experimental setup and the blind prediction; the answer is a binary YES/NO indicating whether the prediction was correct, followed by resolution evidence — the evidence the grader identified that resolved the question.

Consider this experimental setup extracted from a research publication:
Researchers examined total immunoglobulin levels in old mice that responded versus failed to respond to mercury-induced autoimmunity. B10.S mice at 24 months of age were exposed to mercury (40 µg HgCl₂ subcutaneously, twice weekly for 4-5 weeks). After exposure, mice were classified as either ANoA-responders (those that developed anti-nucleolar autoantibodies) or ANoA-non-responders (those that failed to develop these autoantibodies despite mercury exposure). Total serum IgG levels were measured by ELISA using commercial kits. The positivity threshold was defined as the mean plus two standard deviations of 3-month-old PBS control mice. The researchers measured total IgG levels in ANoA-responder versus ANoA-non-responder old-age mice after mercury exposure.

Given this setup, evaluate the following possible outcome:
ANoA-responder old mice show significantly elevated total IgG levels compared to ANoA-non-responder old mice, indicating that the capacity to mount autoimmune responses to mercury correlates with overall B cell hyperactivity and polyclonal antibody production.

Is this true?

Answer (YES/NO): NO